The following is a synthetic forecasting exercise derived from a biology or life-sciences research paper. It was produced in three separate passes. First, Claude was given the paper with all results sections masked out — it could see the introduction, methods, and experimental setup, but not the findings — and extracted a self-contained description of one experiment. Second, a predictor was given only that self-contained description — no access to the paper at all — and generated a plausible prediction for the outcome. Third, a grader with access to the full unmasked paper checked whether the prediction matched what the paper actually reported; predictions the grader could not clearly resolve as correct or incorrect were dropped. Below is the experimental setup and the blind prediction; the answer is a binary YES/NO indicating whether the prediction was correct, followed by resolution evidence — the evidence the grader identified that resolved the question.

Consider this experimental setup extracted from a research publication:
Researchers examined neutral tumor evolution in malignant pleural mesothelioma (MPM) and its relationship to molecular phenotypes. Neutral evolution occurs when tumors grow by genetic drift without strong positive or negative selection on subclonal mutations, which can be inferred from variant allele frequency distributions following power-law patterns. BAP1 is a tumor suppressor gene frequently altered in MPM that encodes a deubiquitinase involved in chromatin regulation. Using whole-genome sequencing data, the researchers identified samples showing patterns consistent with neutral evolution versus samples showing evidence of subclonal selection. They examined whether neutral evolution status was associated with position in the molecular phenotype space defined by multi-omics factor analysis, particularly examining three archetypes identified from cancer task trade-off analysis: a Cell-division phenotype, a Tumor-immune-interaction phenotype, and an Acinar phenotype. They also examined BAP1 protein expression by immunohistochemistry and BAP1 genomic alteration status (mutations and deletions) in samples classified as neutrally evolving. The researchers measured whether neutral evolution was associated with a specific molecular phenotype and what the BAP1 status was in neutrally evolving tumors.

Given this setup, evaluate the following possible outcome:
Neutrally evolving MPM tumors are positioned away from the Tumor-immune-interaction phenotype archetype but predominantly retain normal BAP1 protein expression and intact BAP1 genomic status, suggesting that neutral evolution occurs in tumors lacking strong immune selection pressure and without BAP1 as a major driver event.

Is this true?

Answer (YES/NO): NO